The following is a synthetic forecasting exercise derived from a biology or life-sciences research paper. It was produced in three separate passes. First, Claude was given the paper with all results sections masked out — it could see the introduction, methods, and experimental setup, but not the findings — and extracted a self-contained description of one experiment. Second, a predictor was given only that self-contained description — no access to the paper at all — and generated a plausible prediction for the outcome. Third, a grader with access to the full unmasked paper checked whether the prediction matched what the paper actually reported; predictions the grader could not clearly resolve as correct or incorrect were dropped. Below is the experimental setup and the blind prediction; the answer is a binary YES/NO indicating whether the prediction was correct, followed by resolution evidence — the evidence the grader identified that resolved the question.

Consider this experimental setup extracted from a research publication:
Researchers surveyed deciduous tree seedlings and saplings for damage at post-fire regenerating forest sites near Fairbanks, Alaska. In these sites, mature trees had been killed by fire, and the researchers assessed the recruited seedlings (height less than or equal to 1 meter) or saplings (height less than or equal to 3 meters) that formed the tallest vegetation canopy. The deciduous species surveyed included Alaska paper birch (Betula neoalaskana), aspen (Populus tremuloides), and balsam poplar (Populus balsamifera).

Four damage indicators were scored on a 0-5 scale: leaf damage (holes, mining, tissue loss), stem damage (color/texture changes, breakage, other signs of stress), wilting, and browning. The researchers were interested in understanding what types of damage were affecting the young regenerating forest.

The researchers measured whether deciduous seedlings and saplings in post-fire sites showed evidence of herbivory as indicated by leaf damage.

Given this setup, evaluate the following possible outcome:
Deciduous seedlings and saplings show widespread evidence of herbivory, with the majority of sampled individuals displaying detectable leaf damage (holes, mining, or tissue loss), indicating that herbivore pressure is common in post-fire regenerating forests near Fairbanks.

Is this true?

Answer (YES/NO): NO